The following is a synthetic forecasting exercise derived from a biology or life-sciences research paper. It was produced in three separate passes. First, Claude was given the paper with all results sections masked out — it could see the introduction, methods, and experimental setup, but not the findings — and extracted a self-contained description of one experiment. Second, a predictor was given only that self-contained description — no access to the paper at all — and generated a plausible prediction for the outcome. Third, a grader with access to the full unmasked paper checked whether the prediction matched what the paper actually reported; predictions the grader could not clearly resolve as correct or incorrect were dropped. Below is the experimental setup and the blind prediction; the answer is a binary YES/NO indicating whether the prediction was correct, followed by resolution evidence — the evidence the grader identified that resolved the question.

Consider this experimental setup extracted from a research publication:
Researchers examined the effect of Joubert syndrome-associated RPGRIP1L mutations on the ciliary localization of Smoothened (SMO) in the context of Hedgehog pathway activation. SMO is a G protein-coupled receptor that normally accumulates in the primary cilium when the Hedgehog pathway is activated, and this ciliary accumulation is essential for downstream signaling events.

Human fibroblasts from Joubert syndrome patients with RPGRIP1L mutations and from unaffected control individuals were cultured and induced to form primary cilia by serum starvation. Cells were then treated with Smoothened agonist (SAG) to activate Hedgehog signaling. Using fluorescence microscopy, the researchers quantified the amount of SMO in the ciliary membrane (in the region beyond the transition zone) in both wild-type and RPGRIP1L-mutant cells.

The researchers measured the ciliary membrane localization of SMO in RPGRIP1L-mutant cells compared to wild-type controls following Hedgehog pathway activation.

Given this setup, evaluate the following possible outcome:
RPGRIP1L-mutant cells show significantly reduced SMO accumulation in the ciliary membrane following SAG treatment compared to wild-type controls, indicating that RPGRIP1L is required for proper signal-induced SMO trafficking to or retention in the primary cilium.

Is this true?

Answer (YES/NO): YES